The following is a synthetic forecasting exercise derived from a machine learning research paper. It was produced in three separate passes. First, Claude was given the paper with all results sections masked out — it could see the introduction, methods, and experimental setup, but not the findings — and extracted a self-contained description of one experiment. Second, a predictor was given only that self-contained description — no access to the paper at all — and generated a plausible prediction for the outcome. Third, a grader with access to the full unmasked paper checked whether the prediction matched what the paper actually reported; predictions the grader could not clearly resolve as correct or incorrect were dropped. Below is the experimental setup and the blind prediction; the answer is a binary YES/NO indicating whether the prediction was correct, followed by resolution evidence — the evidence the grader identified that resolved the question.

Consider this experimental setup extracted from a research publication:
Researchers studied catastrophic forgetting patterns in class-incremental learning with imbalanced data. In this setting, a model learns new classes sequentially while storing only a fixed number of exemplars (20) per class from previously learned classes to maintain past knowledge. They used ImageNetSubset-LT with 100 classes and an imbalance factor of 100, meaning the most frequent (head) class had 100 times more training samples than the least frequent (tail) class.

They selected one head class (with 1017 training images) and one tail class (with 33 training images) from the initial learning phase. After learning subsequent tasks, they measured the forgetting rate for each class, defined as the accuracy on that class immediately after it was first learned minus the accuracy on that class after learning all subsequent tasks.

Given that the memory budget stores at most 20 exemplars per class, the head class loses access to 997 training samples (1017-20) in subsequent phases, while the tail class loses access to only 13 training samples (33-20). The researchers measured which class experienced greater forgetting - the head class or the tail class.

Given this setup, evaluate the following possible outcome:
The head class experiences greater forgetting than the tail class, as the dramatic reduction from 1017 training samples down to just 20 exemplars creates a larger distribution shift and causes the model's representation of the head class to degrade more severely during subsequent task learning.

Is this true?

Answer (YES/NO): YES